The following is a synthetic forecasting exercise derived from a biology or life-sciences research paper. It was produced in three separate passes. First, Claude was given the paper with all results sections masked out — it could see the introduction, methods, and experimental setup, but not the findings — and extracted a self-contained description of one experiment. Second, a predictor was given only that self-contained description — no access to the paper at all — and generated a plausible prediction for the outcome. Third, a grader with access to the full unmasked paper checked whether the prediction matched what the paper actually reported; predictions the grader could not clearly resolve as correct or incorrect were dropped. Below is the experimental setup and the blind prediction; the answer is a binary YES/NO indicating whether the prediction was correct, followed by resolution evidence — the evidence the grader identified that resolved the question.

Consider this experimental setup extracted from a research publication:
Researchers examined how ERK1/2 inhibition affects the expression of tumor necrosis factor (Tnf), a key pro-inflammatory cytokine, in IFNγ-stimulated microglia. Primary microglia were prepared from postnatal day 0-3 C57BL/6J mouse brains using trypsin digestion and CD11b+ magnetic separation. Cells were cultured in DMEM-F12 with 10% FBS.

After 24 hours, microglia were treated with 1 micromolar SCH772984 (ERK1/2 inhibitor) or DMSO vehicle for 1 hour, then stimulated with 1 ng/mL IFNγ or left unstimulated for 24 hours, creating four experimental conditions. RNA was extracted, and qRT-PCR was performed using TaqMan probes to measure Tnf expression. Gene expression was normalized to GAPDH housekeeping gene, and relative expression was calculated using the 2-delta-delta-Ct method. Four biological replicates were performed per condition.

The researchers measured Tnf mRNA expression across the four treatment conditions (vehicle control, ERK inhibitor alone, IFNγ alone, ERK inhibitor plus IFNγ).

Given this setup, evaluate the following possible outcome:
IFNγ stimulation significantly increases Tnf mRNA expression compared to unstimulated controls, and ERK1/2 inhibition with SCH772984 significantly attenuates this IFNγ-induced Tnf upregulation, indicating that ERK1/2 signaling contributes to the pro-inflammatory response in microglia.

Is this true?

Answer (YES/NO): YES